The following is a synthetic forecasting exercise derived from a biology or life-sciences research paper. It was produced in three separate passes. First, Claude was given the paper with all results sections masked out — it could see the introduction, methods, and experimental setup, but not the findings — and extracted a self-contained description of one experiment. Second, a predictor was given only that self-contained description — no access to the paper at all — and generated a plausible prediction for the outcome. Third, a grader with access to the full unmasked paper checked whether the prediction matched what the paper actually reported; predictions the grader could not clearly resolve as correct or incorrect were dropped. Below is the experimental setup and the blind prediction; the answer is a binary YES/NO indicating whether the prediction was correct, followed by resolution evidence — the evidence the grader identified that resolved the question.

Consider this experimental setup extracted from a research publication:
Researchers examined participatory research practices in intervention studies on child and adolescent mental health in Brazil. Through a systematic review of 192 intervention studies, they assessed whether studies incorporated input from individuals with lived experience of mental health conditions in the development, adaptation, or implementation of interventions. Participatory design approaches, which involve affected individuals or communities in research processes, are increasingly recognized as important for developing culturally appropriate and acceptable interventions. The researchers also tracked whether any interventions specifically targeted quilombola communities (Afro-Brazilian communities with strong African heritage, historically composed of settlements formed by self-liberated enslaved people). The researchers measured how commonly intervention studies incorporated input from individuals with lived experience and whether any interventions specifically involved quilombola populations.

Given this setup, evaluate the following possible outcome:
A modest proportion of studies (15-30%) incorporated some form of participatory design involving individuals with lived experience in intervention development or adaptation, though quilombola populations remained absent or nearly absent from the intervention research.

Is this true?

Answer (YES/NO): NO